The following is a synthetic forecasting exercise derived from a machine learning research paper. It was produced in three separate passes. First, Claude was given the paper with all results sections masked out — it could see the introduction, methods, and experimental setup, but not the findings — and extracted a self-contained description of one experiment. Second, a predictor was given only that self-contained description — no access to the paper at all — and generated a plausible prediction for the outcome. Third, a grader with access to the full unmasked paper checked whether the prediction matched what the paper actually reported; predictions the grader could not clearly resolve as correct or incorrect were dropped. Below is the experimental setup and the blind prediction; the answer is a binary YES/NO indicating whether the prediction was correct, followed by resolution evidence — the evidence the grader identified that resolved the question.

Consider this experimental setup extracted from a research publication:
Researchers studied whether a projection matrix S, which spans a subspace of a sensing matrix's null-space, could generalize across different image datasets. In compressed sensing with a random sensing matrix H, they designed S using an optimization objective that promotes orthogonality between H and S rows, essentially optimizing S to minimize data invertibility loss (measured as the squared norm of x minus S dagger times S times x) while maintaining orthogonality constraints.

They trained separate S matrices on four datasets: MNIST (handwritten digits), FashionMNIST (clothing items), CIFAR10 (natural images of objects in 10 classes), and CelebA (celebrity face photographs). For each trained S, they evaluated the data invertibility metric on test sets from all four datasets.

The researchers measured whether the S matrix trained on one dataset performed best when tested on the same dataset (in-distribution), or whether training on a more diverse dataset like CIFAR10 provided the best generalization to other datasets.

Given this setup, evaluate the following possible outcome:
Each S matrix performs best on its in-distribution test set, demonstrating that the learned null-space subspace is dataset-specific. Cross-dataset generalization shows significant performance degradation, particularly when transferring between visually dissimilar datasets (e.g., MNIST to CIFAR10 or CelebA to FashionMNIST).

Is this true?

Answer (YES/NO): NO